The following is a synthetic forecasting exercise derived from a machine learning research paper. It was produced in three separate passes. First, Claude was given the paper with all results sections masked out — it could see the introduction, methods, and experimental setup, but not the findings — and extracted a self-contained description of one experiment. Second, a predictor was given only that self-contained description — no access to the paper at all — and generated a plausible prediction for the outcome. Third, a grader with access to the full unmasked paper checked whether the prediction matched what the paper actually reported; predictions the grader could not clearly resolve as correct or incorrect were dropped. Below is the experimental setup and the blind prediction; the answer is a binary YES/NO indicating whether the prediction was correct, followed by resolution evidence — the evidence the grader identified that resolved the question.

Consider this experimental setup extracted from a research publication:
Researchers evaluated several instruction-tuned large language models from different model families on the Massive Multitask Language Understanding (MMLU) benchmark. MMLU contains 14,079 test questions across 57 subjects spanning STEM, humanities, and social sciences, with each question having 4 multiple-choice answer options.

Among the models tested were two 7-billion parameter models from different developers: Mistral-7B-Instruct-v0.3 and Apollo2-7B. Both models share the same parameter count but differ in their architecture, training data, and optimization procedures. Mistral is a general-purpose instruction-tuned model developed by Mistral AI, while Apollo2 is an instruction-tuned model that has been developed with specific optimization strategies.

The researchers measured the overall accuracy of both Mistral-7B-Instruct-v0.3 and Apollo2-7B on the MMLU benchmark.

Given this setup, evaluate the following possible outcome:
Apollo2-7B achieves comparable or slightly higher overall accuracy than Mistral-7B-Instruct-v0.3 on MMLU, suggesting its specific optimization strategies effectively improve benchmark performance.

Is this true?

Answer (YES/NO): NO